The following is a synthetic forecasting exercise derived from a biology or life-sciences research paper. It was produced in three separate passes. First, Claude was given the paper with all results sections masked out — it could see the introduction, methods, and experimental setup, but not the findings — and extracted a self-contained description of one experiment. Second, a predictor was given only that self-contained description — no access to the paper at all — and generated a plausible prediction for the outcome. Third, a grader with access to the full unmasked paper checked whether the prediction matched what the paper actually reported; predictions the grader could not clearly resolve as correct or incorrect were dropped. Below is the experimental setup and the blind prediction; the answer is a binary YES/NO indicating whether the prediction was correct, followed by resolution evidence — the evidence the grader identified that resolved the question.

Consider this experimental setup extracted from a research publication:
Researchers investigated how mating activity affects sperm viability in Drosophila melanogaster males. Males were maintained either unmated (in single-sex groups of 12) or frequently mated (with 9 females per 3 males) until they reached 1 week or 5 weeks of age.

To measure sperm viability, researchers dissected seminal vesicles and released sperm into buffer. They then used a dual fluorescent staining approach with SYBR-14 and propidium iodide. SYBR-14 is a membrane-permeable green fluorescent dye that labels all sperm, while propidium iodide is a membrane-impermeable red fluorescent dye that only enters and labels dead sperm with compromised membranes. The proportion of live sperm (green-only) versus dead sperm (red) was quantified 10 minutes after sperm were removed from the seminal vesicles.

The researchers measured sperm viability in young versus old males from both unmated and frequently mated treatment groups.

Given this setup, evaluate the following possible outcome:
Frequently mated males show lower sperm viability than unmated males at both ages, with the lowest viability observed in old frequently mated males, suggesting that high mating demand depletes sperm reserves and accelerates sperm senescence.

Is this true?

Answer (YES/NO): NO